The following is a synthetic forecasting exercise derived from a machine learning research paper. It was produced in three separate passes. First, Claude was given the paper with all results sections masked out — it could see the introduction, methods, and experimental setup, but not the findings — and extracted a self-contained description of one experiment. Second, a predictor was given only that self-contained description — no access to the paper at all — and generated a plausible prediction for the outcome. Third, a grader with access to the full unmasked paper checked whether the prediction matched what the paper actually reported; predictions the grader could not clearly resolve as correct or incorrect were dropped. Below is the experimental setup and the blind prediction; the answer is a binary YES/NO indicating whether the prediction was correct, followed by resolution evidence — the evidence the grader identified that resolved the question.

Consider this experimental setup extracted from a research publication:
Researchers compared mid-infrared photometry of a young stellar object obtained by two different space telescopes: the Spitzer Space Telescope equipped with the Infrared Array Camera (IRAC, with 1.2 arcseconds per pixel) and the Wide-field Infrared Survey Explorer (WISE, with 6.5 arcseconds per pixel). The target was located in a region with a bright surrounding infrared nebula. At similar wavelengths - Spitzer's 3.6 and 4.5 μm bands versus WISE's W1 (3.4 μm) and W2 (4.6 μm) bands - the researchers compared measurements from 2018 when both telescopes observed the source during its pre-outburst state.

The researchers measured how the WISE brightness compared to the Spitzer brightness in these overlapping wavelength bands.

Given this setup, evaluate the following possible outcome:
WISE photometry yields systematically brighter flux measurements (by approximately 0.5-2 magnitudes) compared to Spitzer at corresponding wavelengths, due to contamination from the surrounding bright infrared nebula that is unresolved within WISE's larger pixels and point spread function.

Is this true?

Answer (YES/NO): YES